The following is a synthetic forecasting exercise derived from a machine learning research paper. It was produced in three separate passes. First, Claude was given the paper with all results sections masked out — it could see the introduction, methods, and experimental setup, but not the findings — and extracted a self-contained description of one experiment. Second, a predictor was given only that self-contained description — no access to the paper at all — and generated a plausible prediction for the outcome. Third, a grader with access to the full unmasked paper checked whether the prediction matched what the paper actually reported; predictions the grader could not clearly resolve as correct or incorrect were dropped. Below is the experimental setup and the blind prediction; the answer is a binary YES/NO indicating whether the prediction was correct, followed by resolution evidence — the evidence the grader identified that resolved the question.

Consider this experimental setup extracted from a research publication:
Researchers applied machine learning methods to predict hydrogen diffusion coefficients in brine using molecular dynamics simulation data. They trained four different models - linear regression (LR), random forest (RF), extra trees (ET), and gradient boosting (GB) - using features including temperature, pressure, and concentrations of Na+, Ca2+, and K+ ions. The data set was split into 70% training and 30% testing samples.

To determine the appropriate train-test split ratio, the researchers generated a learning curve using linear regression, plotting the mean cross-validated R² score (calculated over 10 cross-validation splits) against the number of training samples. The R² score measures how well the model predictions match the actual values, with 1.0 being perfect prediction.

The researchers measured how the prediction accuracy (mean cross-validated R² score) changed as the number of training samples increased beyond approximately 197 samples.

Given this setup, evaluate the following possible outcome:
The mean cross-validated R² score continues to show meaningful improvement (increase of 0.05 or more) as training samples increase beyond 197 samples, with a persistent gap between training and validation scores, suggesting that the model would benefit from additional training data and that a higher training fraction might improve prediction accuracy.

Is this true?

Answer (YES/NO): NO